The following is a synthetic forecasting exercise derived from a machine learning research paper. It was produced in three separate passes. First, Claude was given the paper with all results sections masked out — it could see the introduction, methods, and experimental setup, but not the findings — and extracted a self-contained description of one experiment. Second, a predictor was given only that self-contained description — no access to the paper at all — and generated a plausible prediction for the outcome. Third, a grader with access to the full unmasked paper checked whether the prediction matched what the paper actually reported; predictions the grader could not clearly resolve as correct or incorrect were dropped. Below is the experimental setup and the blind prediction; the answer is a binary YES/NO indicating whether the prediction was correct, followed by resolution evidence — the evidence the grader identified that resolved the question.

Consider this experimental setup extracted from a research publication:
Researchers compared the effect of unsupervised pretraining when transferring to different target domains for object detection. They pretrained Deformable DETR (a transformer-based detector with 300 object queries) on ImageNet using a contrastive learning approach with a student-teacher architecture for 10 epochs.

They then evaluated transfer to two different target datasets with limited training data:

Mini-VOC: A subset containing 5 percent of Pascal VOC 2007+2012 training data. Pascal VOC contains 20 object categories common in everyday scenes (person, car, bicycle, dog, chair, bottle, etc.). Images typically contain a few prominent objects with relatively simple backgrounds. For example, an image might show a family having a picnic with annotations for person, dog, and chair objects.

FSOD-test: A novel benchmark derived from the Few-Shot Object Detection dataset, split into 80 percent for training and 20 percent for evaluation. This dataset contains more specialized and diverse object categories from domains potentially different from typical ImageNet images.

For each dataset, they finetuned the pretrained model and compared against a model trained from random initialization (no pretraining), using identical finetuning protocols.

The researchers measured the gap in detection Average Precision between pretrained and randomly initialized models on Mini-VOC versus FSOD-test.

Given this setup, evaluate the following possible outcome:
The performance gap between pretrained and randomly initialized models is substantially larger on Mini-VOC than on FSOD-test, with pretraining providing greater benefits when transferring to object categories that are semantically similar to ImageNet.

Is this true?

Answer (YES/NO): YES